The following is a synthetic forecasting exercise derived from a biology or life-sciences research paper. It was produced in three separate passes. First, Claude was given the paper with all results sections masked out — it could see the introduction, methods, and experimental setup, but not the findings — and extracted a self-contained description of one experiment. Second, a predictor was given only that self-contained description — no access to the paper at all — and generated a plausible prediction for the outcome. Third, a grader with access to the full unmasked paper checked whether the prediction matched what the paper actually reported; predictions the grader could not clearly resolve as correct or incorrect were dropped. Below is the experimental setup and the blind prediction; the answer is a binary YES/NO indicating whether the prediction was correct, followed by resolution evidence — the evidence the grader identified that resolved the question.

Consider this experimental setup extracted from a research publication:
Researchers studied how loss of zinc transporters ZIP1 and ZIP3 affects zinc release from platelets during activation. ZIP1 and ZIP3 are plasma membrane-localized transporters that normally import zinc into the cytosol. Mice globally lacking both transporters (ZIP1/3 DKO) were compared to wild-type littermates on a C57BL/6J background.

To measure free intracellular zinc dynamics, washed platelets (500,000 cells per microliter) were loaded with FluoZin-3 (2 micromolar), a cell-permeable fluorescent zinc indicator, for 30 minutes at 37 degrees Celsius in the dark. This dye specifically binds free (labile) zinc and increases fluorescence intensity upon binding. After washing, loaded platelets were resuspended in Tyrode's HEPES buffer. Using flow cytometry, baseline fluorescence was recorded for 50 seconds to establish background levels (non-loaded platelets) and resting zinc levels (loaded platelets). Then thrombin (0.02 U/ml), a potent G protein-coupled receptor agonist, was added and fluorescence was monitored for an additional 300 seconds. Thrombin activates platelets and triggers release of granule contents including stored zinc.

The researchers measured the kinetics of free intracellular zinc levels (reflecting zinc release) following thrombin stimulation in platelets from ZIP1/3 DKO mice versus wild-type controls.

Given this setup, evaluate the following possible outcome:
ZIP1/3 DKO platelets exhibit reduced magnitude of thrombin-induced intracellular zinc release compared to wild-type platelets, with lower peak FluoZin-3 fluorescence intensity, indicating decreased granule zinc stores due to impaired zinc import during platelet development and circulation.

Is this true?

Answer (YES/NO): NO